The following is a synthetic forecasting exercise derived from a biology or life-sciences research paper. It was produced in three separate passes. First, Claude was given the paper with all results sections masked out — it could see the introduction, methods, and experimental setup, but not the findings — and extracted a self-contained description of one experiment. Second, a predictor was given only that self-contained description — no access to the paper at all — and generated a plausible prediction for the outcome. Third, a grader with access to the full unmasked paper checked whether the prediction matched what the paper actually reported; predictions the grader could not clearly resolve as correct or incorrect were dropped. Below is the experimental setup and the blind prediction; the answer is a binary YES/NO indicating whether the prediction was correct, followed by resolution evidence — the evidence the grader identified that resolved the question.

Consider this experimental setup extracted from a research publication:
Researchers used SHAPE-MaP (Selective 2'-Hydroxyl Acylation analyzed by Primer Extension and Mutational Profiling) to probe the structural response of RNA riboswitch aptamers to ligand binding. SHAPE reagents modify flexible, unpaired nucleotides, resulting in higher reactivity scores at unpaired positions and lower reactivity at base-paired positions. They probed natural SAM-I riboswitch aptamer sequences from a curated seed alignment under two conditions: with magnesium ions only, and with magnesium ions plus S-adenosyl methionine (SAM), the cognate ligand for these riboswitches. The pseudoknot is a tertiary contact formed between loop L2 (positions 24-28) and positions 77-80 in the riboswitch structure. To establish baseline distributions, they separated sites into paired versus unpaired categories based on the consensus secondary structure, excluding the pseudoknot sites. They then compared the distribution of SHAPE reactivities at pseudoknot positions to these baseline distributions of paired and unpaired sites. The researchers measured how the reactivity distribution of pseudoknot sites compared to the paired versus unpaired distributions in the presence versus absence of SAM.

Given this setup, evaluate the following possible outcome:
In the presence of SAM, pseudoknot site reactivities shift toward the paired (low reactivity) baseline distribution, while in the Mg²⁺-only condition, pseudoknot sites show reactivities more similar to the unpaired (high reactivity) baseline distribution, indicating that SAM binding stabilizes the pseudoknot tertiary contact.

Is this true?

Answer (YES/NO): YES